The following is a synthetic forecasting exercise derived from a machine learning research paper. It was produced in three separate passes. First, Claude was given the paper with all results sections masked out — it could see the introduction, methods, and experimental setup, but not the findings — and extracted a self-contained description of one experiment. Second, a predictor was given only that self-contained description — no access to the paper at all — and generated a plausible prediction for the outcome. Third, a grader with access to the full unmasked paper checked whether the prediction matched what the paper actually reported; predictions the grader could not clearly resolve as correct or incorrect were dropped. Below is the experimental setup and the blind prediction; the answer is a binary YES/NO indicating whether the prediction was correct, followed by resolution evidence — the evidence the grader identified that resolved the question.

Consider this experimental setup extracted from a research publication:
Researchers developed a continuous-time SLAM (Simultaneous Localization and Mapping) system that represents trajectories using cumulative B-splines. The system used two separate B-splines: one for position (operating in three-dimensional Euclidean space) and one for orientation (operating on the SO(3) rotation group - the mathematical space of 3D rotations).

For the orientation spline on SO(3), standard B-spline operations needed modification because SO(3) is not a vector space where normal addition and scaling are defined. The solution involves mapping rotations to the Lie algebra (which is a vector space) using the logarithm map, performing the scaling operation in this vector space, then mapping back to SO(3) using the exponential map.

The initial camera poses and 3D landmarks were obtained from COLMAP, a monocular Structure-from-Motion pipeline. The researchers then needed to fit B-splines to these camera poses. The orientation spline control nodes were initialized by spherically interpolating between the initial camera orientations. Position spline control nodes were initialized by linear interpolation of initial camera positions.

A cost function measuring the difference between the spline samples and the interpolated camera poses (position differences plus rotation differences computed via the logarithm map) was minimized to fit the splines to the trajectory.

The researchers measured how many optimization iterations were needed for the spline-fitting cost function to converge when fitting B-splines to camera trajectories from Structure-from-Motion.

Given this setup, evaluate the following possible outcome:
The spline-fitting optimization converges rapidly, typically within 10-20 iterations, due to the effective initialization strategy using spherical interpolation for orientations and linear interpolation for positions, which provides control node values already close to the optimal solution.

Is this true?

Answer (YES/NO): NO